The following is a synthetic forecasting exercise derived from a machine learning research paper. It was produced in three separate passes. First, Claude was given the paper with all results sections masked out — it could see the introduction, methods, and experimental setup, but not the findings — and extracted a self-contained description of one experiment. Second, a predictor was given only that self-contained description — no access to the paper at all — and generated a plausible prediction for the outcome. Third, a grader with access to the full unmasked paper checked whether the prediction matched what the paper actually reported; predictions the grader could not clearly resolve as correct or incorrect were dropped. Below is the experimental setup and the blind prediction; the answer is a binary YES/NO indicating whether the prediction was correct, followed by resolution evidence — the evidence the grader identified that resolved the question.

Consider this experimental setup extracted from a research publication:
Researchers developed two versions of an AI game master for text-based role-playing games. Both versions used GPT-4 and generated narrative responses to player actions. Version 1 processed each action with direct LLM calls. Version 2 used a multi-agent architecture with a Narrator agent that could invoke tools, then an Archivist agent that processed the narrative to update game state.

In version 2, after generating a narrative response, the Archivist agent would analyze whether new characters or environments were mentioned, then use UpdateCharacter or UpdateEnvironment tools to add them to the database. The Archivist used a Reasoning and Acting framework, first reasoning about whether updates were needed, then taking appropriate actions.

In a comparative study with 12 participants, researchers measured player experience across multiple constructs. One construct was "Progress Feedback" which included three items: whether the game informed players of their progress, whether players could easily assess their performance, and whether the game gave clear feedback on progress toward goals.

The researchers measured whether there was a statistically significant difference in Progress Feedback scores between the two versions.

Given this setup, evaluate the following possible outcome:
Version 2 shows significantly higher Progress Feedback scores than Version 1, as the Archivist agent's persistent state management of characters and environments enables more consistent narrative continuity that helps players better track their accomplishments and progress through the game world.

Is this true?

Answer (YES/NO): NO